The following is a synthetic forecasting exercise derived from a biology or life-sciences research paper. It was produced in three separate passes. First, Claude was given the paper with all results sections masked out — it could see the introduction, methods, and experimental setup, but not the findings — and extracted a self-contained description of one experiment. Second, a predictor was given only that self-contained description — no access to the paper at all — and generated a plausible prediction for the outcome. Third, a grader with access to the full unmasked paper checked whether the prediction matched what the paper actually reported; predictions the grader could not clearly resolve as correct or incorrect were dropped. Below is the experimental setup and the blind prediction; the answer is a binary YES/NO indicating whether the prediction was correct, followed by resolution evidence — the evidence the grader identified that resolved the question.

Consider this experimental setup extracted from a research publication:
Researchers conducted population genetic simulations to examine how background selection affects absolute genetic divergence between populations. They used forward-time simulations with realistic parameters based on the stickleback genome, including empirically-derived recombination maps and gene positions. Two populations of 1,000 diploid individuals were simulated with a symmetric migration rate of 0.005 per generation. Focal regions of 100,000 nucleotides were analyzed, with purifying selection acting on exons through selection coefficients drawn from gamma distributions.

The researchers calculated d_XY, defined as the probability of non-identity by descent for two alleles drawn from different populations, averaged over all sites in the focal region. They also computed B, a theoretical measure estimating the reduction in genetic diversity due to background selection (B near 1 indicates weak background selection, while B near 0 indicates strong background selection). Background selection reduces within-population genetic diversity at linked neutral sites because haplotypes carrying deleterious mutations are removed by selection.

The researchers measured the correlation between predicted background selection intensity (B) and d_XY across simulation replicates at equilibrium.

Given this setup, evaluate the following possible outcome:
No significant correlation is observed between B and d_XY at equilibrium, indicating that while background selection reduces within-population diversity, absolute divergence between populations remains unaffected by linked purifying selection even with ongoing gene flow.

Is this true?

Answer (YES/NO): NO